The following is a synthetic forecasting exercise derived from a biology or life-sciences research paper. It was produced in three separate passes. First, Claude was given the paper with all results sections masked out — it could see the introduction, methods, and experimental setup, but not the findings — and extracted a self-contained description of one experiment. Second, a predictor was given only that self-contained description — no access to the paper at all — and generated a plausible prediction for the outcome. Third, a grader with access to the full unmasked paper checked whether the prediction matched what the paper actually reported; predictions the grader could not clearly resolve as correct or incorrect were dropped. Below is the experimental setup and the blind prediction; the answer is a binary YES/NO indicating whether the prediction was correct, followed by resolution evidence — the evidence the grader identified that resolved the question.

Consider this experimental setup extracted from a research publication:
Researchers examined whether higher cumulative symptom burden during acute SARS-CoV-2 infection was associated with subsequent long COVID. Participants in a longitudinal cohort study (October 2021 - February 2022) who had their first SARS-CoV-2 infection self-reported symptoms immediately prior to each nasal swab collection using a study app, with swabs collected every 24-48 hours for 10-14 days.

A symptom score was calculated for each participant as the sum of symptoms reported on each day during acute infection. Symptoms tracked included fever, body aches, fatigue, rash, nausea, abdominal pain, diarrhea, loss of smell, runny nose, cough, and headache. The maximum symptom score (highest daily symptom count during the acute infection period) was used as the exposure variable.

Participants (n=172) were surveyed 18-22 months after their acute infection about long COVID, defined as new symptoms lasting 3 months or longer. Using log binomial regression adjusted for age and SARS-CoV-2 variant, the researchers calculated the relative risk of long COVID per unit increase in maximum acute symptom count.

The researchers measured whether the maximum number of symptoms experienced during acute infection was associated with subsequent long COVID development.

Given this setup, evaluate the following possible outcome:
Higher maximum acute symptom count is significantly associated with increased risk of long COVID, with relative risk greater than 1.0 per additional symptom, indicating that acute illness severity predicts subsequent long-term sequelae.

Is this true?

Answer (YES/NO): YES